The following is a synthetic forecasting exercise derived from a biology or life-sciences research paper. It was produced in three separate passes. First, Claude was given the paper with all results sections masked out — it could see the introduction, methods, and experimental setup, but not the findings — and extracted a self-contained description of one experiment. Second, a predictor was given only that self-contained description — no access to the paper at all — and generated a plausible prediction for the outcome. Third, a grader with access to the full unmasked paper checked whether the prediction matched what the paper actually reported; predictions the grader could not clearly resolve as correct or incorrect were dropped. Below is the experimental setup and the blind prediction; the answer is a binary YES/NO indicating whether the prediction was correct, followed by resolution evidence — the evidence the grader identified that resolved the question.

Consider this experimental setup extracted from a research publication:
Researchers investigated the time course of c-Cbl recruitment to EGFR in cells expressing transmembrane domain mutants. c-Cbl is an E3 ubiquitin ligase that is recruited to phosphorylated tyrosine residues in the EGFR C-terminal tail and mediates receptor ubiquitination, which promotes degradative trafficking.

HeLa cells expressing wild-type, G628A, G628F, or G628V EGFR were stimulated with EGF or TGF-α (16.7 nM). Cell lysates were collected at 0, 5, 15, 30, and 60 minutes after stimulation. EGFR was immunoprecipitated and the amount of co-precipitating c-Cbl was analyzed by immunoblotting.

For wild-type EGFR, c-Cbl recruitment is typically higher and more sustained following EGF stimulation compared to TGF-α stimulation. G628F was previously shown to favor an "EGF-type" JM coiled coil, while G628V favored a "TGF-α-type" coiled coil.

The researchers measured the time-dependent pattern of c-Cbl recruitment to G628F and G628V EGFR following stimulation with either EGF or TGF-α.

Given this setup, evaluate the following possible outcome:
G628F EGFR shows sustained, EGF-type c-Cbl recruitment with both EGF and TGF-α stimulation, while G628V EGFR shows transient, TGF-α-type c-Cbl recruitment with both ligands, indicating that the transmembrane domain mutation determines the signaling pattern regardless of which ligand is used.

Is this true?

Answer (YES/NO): YES